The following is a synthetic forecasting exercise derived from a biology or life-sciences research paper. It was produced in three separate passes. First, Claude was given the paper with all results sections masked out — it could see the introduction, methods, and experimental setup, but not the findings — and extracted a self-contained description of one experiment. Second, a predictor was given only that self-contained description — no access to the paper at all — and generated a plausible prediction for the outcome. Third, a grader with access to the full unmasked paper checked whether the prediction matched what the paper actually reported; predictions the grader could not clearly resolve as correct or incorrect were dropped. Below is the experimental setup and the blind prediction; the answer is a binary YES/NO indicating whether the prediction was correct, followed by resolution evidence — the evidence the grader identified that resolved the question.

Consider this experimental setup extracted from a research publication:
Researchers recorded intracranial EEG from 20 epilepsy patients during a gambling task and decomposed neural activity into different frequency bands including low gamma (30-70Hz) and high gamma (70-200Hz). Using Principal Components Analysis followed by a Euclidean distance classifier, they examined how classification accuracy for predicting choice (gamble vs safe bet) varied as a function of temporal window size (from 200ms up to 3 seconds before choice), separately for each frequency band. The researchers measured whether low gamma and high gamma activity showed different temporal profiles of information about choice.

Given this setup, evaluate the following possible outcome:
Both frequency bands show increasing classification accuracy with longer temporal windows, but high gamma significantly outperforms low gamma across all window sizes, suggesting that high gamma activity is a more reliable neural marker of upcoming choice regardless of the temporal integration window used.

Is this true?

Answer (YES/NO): NO